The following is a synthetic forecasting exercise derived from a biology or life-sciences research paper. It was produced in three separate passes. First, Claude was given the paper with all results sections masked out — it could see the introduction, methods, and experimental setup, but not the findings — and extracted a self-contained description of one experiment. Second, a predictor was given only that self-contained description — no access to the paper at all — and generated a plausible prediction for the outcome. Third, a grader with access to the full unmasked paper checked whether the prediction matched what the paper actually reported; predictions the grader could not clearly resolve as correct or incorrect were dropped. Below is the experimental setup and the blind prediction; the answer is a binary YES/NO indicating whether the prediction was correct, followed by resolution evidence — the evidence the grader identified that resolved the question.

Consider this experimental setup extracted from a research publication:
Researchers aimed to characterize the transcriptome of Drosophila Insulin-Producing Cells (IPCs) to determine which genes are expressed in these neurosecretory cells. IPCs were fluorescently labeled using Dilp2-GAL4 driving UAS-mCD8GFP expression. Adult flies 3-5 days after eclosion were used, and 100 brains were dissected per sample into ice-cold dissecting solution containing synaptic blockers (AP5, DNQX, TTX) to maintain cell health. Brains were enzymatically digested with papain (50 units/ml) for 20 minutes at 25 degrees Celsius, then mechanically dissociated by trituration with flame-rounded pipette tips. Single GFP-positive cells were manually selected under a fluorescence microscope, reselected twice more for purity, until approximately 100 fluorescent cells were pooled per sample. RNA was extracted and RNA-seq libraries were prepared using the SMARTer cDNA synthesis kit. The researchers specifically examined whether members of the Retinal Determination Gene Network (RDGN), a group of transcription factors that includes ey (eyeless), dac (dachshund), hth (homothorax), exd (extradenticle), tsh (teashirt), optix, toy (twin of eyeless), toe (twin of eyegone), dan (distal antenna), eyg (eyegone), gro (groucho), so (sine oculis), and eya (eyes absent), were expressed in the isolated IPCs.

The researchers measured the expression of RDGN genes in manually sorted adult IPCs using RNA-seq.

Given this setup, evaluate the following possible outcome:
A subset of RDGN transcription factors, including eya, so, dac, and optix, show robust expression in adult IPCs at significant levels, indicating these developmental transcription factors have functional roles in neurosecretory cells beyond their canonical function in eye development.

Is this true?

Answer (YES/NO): NO